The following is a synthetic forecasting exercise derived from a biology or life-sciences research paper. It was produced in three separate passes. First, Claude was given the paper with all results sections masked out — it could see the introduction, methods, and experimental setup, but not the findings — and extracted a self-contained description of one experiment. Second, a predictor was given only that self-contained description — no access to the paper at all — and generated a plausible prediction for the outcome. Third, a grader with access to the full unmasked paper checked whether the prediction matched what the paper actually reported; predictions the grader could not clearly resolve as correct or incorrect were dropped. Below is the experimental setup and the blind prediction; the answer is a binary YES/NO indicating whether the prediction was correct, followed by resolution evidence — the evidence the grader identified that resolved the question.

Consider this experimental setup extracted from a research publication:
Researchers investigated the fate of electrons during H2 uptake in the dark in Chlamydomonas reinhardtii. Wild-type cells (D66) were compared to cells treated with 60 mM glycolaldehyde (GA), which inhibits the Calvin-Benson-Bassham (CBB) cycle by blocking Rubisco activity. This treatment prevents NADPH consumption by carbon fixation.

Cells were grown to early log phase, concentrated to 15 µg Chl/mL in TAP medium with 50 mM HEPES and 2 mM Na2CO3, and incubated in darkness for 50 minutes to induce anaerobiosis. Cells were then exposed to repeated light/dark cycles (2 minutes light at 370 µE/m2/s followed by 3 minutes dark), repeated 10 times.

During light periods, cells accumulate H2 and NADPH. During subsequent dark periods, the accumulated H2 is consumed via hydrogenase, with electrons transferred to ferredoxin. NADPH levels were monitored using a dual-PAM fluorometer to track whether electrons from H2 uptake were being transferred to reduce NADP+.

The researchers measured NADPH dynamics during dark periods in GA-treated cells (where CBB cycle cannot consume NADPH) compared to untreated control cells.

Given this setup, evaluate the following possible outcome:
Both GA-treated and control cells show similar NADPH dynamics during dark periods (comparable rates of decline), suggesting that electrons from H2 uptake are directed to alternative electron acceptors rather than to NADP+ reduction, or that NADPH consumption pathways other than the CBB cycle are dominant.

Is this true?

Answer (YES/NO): NO